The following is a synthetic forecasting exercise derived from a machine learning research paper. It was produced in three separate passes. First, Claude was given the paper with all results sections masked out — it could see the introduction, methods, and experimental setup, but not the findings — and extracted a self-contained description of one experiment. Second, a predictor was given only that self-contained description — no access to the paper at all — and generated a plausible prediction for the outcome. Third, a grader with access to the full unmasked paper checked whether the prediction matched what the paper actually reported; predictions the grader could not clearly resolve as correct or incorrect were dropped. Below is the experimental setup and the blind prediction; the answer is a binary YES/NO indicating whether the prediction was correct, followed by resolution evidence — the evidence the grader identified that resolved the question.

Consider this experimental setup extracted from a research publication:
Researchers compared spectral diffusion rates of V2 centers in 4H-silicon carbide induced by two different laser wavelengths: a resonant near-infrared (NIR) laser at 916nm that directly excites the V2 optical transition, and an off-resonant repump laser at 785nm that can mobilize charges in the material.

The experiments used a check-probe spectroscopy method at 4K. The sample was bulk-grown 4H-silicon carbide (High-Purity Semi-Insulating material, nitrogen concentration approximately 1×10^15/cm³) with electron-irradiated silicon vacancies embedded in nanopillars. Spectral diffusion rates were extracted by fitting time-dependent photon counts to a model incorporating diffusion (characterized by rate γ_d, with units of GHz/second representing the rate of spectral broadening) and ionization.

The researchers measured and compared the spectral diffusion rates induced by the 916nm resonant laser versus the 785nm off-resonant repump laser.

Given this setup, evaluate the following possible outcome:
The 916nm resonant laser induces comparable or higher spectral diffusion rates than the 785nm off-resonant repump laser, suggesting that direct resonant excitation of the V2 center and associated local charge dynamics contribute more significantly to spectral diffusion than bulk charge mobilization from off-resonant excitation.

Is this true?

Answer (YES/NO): NO